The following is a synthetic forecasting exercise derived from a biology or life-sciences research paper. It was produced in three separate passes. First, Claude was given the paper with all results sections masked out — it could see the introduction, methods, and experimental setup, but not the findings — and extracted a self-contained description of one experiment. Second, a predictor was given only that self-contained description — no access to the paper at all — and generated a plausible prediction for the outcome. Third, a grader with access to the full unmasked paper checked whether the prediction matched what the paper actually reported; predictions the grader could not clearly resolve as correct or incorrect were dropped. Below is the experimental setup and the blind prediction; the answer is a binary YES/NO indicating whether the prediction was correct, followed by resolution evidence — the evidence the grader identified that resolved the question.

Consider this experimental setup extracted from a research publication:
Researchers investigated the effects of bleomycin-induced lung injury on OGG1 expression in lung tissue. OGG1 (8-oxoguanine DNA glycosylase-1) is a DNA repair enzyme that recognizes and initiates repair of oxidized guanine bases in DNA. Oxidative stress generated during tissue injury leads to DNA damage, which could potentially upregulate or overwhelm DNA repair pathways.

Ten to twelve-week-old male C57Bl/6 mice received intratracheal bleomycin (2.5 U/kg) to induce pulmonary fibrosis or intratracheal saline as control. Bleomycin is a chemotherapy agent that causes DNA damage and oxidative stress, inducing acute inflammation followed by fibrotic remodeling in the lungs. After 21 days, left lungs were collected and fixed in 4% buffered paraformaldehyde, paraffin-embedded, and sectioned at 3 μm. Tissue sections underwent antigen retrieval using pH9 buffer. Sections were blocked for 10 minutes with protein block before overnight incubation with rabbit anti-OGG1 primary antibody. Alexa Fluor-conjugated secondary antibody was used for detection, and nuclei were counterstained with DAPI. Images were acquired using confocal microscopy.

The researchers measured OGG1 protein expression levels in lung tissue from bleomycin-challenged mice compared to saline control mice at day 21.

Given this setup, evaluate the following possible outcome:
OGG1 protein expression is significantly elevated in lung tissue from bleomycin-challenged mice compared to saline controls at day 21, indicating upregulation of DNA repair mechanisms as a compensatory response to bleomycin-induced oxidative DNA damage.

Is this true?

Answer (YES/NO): YES